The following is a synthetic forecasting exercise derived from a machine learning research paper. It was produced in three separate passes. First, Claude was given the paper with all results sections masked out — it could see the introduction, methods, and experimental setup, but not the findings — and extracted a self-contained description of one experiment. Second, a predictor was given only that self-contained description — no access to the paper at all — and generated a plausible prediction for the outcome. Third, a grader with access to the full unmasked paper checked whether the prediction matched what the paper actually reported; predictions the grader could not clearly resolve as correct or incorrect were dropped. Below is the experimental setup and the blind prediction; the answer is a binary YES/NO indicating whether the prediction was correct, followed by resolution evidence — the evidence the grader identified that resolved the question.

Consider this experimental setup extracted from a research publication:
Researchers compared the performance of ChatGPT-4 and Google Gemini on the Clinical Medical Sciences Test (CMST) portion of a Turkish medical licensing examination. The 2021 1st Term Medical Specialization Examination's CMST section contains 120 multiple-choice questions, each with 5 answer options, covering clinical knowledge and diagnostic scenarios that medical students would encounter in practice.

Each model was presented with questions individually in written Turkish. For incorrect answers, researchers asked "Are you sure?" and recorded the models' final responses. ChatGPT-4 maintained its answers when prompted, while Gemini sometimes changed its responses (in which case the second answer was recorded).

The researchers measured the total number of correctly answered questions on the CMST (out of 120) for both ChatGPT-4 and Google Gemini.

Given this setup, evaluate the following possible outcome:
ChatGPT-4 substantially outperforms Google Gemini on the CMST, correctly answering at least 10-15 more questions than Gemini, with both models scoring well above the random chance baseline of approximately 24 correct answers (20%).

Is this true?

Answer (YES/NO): YES